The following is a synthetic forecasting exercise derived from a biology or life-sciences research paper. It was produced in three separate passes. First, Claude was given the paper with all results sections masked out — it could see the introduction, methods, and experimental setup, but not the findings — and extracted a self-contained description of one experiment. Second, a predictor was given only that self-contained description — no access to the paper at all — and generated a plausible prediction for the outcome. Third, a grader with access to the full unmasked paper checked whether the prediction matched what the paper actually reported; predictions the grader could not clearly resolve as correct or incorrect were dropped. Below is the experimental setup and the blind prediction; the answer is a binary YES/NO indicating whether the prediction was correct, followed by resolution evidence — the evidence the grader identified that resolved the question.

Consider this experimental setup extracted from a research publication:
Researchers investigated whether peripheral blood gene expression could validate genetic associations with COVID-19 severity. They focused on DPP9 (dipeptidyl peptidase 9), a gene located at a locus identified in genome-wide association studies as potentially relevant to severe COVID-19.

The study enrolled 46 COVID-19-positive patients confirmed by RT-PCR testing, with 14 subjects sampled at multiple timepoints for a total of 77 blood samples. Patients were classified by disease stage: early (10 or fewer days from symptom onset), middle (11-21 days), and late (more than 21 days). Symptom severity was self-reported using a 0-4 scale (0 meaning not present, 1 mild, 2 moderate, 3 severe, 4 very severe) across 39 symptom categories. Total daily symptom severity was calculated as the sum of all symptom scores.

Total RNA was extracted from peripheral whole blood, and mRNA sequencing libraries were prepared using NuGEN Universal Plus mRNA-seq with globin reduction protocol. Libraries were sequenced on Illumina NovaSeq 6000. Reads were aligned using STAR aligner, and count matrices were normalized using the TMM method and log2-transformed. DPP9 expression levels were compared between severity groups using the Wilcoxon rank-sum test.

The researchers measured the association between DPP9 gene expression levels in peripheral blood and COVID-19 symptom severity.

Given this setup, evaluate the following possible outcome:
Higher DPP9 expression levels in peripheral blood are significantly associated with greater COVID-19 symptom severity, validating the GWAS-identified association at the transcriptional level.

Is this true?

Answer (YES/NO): NO